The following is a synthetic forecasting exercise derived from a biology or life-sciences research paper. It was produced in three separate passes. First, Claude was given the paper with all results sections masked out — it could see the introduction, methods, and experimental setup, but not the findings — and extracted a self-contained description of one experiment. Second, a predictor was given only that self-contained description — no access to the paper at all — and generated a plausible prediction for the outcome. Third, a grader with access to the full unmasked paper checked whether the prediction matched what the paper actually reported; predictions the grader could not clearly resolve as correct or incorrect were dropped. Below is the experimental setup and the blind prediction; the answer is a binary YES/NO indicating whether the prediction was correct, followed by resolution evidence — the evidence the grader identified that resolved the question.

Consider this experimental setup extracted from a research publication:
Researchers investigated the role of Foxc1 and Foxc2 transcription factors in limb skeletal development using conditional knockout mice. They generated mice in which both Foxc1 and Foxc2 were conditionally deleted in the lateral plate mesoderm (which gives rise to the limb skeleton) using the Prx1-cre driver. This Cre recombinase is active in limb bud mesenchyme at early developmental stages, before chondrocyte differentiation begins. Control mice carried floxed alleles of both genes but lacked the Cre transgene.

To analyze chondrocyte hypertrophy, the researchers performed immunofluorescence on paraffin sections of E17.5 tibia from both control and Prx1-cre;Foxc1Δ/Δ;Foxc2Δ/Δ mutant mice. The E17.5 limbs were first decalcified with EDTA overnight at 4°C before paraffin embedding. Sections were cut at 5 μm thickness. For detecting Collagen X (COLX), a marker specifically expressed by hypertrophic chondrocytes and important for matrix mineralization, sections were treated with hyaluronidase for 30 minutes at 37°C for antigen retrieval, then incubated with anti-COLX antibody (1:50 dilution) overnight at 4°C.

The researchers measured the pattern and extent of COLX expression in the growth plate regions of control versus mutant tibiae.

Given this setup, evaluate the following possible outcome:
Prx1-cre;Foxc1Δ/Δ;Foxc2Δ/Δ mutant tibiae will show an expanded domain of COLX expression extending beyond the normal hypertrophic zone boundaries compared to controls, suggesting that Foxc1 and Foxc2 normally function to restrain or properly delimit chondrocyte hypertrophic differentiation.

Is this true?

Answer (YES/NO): NO